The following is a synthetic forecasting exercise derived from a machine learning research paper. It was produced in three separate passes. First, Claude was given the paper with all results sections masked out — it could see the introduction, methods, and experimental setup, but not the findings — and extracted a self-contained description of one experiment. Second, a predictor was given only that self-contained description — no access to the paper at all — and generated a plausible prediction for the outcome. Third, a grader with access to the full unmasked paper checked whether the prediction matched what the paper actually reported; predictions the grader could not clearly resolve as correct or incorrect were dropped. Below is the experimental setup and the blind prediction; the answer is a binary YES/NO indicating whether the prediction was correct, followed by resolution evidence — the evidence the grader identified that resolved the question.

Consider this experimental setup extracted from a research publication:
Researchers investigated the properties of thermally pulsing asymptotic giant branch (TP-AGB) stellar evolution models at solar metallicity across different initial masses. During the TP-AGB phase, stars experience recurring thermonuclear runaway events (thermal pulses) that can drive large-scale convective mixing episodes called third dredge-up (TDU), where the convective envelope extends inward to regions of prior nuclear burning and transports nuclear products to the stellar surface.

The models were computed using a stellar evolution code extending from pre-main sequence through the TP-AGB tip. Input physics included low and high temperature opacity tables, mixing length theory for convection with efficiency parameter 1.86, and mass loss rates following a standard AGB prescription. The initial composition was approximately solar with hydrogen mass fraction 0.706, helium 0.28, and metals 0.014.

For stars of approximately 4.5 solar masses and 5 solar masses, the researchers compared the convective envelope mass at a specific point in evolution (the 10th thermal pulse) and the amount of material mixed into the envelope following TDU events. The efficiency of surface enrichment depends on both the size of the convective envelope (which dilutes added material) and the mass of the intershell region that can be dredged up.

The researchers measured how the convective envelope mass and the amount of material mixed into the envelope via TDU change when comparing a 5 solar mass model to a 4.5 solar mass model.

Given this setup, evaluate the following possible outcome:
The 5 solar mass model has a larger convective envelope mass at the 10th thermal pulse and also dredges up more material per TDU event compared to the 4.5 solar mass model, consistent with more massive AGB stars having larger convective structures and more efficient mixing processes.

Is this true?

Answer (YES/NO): NO